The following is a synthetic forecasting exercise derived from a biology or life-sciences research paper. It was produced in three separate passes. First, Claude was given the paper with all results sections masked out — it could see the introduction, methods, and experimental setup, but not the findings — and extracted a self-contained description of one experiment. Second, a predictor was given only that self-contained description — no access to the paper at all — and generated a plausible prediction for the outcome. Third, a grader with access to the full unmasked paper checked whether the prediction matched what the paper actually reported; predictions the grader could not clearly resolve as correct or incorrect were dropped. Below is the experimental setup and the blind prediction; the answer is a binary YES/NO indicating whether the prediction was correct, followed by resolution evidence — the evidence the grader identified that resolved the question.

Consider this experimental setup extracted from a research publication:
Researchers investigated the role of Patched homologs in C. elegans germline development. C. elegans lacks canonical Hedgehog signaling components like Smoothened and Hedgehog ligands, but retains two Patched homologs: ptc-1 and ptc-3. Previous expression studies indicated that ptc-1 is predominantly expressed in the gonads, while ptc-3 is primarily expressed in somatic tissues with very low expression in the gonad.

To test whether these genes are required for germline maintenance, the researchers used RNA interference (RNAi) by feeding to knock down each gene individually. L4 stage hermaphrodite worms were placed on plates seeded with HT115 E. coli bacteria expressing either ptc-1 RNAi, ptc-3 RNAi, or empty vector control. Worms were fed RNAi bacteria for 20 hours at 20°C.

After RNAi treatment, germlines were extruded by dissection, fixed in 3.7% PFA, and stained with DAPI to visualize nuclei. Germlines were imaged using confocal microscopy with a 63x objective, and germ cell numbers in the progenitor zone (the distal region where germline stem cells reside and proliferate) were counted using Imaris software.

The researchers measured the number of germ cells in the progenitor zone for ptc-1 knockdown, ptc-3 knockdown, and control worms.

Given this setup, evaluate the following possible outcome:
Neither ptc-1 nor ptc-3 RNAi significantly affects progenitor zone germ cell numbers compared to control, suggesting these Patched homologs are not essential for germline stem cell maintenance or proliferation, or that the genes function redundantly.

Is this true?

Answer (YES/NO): NO